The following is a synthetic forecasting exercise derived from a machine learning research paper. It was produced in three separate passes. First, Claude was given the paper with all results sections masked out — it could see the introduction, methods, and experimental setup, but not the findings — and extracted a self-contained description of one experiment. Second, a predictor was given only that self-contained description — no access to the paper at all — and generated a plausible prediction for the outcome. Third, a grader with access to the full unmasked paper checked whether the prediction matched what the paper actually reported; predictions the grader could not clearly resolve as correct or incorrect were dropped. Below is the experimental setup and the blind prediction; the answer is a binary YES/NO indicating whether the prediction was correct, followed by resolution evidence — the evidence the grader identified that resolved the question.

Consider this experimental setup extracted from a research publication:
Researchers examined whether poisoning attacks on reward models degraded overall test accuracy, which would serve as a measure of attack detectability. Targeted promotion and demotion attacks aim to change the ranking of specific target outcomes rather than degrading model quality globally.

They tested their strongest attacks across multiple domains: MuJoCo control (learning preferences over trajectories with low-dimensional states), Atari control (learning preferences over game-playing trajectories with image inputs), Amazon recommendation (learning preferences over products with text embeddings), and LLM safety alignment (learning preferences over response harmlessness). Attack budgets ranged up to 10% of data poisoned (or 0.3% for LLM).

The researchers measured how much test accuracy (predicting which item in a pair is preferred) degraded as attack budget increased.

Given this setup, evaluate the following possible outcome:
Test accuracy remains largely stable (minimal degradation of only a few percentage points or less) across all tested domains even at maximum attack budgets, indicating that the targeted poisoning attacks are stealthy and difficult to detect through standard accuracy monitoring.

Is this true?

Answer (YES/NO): YES